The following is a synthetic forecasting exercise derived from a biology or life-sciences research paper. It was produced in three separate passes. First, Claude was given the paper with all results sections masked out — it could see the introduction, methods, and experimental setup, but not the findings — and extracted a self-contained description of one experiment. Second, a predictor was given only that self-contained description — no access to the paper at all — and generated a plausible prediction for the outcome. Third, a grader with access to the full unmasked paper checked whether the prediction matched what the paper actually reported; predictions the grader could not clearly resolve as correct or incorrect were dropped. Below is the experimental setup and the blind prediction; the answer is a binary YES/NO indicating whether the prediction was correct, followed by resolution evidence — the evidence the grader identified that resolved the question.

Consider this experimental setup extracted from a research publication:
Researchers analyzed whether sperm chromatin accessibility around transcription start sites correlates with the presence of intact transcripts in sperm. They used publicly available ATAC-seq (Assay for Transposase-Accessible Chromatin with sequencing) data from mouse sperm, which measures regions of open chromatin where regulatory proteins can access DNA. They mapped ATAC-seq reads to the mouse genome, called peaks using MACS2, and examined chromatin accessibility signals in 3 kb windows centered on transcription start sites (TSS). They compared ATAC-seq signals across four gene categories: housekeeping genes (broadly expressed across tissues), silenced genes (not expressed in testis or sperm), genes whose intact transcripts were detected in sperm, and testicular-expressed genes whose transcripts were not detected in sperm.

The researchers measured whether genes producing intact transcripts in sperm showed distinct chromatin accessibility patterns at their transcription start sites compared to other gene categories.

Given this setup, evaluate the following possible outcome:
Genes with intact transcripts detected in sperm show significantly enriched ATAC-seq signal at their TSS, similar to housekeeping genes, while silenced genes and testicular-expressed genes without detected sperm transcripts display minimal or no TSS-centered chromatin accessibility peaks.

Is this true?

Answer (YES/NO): NO